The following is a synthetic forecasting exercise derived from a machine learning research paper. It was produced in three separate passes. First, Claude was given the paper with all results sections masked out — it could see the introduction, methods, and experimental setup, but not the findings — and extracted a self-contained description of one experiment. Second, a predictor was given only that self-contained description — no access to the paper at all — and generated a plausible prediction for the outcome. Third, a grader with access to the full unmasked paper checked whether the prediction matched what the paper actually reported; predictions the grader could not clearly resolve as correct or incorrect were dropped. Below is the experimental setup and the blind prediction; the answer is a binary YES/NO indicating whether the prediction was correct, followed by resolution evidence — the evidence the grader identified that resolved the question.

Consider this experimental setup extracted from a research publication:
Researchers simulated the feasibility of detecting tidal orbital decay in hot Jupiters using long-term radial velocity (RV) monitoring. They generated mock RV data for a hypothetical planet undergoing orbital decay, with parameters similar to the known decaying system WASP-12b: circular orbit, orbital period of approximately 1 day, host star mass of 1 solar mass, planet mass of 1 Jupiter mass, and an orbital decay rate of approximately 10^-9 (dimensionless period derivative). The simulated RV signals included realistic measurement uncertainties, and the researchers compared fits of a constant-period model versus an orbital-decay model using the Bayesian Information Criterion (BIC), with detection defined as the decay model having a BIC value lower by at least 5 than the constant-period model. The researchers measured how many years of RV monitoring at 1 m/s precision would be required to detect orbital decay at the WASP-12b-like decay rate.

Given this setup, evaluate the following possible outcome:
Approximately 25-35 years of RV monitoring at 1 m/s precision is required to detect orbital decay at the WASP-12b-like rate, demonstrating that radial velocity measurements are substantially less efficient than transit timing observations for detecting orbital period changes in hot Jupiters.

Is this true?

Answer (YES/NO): NO